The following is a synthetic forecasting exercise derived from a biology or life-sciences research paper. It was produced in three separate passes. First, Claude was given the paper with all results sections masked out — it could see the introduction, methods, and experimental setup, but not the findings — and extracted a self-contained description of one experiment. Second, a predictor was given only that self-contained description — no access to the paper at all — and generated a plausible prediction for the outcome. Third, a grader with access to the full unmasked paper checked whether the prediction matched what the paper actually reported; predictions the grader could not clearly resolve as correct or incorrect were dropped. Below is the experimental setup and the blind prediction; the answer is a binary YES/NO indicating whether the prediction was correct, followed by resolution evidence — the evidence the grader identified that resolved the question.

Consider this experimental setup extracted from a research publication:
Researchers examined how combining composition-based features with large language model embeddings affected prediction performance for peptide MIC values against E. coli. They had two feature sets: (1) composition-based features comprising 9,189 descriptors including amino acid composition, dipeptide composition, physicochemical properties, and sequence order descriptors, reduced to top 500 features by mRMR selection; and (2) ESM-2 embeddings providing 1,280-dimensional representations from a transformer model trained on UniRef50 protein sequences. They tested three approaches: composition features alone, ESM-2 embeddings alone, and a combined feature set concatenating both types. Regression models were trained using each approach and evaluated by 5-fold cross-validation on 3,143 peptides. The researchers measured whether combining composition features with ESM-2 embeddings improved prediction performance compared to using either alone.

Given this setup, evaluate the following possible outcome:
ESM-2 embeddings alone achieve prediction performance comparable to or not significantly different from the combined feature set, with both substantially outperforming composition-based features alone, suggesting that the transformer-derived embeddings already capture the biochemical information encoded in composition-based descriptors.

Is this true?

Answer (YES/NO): NO